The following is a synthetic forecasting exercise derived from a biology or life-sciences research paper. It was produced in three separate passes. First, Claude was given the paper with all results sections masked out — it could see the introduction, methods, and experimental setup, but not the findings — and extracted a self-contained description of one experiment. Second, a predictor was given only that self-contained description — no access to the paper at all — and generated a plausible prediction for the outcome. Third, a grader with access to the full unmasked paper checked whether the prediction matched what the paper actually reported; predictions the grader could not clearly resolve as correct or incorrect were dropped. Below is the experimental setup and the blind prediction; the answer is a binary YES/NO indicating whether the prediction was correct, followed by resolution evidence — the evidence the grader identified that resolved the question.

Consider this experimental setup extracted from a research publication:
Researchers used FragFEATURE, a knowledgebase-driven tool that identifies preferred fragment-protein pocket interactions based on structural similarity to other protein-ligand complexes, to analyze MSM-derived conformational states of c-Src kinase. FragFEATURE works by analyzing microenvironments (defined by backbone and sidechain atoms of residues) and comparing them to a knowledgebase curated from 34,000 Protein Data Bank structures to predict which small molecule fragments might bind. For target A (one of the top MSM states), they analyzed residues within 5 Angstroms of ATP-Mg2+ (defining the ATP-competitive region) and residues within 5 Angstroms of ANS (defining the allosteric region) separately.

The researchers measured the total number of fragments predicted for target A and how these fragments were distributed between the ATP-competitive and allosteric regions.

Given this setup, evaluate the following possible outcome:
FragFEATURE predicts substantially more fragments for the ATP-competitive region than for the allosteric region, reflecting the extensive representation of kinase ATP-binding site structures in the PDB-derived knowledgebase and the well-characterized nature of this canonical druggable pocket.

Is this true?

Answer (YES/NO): NO